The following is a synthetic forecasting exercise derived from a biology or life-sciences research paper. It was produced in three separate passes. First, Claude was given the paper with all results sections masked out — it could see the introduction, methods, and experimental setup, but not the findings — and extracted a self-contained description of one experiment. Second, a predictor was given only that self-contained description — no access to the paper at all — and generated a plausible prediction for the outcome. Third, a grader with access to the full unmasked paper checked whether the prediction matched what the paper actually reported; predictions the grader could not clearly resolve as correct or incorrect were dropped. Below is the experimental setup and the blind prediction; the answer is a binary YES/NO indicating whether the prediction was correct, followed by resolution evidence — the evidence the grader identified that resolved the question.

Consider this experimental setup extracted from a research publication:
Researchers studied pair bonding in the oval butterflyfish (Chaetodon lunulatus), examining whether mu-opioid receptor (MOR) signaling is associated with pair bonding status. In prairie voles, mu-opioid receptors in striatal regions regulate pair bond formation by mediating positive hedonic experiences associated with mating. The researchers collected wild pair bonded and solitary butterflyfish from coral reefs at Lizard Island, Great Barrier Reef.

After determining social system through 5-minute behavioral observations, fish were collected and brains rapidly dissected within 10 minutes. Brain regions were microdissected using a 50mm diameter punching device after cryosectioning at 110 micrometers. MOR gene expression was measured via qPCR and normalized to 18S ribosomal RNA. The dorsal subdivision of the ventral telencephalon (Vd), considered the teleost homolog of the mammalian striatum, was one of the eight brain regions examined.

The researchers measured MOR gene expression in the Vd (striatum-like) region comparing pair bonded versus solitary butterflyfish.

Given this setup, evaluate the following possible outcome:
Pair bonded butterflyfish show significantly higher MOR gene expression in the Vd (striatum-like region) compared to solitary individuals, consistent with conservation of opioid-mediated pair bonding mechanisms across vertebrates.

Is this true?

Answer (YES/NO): NO